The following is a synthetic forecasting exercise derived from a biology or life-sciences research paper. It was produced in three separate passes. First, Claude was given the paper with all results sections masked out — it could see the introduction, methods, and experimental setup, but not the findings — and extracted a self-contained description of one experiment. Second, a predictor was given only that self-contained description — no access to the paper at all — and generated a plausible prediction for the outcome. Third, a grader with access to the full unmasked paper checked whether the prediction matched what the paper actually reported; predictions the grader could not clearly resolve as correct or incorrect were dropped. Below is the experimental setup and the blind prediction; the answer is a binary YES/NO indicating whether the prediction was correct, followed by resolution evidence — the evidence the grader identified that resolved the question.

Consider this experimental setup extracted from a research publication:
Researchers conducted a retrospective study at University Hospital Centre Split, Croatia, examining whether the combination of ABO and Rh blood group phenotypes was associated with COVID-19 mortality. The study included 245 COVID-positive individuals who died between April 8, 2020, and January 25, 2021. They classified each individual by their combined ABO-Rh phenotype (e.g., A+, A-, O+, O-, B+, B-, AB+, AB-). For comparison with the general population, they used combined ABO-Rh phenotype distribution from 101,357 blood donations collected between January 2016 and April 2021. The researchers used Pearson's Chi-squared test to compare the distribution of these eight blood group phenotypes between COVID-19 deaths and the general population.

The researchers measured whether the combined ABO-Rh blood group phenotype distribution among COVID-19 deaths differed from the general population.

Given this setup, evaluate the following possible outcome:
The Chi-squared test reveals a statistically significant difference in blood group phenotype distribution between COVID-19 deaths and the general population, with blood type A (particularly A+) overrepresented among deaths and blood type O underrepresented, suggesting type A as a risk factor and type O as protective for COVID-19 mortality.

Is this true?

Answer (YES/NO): NO